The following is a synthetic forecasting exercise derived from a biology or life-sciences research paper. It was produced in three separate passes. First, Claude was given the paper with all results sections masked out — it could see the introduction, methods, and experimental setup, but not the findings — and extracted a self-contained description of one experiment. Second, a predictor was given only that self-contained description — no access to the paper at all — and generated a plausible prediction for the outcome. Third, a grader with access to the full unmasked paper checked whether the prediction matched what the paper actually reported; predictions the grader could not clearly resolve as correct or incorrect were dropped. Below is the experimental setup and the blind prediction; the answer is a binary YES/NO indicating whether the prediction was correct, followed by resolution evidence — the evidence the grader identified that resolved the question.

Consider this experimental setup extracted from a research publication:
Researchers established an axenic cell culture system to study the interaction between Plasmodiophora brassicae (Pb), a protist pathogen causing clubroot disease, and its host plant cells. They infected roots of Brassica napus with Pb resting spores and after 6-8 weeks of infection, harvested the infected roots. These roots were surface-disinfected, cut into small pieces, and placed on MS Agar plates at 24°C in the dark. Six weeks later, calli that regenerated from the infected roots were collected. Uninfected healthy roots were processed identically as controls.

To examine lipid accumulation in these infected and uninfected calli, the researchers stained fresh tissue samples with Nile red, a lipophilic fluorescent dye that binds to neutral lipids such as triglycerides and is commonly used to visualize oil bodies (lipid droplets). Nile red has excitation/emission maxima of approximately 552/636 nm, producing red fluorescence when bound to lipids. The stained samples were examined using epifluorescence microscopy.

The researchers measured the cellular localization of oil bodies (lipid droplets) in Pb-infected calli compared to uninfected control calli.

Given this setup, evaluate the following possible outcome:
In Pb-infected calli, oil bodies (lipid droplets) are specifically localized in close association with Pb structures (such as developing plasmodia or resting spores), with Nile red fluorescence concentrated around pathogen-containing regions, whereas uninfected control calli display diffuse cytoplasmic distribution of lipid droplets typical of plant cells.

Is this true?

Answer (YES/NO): NO